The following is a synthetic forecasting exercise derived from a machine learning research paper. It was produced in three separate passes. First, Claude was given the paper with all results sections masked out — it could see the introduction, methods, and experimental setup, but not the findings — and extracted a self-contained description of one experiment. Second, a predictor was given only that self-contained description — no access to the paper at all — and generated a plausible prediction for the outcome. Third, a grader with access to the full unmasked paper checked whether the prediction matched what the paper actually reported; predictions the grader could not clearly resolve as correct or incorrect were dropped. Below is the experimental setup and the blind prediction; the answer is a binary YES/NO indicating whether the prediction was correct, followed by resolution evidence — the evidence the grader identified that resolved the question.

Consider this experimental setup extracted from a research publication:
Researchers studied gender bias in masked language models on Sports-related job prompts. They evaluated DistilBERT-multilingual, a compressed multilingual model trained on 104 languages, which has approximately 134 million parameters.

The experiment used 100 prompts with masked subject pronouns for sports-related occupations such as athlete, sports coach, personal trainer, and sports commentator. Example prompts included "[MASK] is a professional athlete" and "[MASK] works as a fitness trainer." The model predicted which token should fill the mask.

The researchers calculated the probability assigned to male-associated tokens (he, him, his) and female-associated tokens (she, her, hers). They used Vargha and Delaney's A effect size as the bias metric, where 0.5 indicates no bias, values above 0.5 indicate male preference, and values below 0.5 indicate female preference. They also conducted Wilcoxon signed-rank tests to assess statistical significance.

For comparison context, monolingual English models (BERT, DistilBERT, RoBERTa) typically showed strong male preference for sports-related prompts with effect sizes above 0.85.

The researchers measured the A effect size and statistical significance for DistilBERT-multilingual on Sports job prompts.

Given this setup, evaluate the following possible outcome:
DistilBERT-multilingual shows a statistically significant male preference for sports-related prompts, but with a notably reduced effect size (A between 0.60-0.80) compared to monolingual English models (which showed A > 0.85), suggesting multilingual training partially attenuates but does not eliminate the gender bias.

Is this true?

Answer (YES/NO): NO